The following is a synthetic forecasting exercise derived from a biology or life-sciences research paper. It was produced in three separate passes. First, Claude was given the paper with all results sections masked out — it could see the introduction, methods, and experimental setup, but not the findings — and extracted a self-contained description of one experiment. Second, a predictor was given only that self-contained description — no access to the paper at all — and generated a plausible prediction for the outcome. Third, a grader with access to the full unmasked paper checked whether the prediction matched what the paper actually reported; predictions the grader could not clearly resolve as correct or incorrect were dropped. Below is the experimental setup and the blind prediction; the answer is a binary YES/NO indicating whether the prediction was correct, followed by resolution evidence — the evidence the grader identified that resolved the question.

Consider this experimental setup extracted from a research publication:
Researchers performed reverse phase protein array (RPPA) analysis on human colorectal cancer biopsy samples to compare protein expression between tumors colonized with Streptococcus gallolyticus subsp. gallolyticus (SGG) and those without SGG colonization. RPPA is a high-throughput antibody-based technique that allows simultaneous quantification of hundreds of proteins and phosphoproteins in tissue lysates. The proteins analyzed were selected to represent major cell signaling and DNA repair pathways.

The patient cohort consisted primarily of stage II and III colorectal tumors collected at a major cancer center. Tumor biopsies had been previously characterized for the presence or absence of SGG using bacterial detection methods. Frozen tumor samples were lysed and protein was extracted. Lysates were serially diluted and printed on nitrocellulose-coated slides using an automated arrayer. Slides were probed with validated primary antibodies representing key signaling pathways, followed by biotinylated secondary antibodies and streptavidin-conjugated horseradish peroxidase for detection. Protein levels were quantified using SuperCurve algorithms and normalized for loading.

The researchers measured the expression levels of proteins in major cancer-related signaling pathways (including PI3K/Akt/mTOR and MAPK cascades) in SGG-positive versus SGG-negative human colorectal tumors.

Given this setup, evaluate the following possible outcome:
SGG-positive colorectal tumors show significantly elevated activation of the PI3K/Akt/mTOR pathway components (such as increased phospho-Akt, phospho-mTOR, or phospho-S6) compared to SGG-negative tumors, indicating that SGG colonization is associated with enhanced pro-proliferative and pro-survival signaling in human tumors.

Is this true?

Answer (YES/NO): YES